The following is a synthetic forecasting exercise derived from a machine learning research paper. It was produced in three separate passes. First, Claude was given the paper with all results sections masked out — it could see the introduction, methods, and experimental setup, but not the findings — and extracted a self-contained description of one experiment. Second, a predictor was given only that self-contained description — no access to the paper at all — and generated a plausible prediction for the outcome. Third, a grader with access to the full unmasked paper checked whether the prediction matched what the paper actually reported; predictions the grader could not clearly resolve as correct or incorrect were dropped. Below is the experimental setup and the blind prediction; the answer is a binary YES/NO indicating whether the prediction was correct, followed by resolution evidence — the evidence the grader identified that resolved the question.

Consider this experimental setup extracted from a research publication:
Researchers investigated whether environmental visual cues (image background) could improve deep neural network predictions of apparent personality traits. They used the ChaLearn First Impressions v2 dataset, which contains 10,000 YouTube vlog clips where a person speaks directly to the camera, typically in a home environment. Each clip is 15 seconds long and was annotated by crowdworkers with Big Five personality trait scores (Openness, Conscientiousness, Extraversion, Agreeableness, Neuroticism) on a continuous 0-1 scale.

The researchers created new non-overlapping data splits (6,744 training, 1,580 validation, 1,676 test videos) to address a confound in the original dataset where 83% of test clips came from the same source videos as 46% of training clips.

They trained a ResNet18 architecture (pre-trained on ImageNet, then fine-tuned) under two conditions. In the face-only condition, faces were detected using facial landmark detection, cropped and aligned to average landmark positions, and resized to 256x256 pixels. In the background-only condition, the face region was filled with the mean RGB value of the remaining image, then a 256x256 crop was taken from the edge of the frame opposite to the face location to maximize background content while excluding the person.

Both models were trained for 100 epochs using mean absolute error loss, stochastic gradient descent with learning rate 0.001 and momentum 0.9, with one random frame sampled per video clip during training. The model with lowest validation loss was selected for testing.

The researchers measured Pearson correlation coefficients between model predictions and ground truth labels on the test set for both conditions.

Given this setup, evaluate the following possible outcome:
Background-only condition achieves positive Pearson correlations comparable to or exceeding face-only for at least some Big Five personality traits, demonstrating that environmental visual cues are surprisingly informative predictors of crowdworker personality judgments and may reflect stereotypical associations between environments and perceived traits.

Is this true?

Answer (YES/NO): NO